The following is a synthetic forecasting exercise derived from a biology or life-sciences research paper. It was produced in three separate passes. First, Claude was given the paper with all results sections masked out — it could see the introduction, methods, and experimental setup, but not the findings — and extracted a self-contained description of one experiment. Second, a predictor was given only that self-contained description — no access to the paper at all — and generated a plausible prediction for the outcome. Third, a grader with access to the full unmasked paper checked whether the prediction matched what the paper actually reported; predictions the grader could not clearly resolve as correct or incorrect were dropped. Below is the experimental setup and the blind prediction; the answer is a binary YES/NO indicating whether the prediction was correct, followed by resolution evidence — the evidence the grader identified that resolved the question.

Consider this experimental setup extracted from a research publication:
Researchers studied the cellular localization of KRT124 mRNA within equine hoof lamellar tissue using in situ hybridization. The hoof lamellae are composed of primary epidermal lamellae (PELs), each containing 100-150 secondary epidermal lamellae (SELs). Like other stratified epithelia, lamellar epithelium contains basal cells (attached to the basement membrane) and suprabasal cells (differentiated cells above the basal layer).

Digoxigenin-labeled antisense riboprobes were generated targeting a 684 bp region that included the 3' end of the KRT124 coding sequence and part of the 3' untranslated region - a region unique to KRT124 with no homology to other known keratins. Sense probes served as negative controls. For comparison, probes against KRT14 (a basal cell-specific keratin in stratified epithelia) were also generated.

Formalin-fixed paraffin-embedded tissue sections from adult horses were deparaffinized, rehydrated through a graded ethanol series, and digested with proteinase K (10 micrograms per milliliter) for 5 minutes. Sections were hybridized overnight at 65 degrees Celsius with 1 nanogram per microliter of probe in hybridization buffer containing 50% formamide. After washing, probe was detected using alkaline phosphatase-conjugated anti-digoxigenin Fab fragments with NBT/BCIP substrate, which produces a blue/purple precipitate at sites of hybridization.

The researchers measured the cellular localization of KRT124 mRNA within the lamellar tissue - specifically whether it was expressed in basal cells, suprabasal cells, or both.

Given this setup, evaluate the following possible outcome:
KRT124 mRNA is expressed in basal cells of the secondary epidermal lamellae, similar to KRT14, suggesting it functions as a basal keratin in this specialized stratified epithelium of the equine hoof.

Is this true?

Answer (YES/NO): NO